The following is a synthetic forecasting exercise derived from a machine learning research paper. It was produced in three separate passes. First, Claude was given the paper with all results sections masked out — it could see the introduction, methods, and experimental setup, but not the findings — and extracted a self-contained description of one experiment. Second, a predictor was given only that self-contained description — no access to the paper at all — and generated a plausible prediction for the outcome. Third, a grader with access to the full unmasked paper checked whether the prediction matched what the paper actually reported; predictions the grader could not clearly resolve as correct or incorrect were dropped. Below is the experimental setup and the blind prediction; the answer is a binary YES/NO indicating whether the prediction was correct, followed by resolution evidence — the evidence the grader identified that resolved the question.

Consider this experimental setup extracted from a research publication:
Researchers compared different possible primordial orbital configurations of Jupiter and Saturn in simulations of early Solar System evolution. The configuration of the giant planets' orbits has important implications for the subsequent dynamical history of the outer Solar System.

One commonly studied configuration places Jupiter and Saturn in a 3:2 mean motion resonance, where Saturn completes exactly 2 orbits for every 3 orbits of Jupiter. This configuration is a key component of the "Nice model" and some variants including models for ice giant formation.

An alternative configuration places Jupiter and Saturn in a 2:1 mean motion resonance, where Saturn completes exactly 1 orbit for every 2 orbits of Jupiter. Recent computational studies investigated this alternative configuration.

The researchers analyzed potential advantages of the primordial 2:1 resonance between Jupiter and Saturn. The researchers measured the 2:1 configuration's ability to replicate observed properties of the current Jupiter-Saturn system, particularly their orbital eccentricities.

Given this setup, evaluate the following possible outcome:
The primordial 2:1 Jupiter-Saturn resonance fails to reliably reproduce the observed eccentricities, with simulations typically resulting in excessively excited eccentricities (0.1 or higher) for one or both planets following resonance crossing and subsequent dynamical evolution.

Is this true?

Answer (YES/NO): NO